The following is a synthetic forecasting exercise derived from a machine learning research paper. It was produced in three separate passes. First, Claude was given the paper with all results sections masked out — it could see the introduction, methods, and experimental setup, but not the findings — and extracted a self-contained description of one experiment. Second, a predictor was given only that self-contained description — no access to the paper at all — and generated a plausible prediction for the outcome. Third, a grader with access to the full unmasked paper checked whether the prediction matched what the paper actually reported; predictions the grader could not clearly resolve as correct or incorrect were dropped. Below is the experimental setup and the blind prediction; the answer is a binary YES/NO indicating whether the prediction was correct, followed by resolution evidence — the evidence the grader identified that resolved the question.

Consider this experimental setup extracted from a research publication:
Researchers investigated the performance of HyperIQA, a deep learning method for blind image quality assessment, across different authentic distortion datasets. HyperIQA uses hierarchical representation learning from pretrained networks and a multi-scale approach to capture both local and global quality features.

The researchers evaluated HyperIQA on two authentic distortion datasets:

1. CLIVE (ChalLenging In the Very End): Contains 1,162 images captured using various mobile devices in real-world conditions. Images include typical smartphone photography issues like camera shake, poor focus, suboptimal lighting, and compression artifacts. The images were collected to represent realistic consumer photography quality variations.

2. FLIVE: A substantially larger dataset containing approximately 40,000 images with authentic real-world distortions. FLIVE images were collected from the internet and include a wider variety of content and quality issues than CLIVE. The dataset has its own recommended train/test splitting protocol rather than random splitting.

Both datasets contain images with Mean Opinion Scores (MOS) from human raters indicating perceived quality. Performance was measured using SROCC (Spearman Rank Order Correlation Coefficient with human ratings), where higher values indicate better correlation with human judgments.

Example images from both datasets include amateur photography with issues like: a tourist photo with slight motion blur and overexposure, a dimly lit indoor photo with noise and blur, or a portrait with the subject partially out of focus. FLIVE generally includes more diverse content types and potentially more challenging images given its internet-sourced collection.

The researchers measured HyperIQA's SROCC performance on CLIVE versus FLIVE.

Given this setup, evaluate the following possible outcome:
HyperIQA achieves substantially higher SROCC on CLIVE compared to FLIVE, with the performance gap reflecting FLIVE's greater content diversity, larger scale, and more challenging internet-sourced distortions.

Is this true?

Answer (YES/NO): YES